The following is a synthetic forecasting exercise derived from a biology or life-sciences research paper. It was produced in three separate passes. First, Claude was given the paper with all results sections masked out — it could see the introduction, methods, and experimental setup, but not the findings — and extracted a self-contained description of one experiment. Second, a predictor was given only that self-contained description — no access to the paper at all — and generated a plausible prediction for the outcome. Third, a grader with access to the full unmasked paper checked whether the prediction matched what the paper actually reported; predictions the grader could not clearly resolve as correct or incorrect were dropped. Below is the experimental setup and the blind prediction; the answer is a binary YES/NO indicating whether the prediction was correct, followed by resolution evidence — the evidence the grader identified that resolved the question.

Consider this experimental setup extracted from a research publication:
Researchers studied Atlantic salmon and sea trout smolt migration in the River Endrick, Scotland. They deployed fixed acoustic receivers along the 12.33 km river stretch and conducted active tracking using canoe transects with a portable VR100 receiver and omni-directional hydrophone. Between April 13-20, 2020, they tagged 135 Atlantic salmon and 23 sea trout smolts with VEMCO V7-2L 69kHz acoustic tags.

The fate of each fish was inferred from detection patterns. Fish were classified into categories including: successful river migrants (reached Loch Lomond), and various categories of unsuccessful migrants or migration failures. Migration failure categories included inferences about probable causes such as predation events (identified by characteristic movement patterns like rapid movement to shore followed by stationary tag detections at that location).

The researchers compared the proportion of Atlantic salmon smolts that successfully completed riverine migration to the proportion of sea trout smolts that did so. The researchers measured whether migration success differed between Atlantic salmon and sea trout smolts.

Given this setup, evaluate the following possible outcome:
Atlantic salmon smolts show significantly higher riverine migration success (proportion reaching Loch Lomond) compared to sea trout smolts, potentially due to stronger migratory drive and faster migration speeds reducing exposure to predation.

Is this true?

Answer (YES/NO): NO